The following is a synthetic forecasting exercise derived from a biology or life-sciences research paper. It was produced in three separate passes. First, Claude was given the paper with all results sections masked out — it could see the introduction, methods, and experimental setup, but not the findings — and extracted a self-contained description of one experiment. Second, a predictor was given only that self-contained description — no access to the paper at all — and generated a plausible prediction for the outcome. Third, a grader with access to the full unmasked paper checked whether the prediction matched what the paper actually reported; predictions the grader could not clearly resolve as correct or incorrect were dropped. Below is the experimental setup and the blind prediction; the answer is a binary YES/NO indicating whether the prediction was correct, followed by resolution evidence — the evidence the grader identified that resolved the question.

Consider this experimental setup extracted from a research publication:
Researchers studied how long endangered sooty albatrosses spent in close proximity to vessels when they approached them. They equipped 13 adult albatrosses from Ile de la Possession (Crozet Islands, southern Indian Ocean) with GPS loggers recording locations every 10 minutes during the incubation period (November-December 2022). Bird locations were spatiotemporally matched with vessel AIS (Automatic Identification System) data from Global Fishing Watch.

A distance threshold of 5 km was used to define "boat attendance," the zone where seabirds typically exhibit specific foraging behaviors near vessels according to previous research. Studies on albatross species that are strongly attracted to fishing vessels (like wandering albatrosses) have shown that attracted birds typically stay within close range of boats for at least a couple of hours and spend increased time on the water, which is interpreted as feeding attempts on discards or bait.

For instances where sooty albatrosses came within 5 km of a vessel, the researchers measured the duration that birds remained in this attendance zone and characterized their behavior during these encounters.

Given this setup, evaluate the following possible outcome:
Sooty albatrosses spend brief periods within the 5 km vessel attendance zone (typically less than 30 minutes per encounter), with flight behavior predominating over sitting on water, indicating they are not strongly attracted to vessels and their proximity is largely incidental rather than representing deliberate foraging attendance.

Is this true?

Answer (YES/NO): YES